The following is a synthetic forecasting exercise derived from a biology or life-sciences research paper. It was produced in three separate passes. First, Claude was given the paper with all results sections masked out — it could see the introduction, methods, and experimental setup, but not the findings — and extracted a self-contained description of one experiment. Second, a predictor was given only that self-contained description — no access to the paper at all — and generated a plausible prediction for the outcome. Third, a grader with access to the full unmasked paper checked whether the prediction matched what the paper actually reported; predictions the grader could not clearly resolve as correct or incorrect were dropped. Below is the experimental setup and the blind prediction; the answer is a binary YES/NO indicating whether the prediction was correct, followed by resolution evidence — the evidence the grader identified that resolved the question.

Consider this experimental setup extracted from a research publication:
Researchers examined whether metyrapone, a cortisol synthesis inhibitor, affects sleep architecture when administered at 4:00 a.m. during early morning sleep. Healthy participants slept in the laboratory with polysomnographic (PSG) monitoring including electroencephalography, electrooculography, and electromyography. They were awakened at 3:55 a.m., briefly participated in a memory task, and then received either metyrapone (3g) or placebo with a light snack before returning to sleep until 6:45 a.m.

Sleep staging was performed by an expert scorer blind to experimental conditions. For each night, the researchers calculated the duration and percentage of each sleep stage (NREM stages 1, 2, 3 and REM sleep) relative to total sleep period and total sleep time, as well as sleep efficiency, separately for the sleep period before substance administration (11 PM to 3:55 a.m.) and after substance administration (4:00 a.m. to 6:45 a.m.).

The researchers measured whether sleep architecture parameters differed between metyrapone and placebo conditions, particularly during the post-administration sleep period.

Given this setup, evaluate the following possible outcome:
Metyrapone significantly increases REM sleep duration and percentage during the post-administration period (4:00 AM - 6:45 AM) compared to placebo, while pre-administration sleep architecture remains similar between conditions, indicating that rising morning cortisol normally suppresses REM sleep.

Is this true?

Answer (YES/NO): NO